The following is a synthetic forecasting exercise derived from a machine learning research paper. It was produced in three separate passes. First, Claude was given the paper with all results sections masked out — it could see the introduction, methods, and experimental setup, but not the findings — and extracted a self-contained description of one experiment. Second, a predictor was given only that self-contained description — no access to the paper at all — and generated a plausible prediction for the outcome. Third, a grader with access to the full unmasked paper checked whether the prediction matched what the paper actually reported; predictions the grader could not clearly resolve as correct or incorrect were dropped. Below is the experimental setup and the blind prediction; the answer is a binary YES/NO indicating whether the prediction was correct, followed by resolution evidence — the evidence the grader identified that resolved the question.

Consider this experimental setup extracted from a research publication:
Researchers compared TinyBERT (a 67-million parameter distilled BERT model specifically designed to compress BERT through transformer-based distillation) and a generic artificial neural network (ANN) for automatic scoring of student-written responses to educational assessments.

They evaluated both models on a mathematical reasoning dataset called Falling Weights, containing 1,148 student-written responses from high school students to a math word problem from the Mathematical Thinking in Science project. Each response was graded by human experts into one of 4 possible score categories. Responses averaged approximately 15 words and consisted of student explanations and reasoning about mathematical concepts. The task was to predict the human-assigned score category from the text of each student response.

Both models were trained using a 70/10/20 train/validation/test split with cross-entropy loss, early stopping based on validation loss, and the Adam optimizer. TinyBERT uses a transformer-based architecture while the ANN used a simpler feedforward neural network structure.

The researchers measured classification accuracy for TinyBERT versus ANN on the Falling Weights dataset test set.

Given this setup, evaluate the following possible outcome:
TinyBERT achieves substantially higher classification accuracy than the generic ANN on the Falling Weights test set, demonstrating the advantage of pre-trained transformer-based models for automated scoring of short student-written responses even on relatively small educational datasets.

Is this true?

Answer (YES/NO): NO